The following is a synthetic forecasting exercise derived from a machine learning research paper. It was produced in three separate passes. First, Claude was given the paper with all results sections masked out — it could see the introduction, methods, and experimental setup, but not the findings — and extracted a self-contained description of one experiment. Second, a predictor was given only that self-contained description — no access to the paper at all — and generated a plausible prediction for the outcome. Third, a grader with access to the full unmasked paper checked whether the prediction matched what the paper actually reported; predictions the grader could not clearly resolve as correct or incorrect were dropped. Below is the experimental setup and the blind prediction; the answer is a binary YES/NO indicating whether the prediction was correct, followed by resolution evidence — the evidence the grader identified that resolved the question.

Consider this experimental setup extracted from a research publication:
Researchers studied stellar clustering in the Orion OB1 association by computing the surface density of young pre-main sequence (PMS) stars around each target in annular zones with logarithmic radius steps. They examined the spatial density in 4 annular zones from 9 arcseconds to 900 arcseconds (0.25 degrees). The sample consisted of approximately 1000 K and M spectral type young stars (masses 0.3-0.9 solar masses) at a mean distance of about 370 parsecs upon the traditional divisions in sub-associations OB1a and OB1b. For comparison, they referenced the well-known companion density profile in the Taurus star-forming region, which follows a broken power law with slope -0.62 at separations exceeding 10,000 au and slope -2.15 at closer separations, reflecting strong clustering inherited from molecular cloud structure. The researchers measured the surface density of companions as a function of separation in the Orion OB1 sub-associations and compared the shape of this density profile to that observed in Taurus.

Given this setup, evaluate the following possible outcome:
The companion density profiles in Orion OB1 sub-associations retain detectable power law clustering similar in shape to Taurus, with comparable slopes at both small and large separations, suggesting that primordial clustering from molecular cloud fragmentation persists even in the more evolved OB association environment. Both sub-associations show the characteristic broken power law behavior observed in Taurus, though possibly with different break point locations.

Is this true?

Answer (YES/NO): NO